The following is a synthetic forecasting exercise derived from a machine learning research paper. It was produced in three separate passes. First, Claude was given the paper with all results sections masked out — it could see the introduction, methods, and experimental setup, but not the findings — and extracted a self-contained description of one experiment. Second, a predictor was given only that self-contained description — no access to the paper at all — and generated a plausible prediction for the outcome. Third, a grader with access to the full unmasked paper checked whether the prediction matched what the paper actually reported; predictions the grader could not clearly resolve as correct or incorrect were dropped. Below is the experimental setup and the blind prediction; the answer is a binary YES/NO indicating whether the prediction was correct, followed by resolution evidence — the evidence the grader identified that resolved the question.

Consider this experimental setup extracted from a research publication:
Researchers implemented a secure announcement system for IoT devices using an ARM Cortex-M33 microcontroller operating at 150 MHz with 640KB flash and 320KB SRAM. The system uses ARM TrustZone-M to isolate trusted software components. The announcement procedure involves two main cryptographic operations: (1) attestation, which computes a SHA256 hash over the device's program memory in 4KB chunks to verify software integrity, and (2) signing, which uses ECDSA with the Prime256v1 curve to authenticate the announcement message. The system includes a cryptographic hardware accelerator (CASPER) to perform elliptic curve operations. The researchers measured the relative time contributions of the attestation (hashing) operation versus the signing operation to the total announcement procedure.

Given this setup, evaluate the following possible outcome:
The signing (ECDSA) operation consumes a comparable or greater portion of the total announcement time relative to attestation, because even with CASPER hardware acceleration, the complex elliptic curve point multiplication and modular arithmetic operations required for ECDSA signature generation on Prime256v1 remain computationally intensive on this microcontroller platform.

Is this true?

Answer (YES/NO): YES